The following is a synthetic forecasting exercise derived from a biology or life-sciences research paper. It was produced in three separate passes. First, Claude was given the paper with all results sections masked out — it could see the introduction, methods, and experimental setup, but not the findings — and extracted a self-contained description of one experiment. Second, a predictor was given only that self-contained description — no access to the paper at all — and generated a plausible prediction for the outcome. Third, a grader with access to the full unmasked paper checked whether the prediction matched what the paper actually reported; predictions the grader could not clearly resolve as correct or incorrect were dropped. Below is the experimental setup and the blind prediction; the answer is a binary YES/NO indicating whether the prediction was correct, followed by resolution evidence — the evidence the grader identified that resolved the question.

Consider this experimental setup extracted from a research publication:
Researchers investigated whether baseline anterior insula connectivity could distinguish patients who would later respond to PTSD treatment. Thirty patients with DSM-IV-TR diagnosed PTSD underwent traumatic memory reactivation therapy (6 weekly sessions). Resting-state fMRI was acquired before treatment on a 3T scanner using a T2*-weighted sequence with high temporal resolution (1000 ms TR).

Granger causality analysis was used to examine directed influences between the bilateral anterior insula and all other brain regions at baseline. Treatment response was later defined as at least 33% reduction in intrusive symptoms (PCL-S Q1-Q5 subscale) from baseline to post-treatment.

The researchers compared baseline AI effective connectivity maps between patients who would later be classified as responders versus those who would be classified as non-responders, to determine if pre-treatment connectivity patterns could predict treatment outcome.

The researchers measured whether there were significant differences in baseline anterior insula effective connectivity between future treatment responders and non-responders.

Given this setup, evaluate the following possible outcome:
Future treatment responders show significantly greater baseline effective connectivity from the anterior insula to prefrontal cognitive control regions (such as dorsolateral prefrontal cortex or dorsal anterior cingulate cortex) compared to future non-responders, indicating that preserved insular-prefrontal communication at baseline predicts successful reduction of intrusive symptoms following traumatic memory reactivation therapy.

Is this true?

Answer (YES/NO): NO